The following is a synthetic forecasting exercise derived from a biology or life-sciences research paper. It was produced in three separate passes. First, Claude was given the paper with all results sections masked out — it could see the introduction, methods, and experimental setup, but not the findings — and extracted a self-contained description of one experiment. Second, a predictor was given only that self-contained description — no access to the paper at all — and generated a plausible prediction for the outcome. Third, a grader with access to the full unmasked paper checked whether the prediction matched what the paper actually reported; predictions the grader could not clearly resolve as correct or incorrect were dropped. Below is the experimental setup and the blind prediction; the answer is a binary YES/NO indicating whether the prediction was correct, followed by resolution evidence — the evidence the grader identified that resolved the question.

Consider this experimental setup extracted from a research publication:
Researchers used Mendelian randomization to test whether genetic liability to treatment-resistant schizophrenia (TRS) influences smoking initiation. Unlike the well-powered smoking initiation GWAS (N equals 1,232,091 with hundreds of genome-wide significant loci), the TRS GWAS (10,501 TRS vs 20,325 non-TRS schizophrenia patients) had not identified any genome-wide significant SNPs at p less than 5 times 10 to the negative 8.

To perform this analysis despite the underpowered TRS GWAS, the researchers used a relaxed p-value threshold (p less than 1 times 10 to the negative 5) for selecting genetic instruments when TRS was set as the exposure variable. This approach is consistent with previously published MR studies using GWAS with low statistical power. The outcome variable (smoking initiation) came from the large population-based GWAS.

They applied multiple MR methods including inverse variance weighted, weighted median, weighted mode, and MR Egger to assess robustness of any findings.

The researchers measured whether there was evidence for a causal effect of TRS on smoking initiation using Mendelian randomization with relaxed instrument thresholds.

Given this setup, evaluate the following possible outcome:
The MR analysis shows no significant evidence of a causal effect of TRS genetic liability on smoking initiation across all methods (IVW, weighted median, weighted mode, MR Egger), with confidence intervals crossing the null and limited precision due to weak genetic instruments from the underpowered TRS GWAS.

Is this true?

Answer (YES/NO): NO